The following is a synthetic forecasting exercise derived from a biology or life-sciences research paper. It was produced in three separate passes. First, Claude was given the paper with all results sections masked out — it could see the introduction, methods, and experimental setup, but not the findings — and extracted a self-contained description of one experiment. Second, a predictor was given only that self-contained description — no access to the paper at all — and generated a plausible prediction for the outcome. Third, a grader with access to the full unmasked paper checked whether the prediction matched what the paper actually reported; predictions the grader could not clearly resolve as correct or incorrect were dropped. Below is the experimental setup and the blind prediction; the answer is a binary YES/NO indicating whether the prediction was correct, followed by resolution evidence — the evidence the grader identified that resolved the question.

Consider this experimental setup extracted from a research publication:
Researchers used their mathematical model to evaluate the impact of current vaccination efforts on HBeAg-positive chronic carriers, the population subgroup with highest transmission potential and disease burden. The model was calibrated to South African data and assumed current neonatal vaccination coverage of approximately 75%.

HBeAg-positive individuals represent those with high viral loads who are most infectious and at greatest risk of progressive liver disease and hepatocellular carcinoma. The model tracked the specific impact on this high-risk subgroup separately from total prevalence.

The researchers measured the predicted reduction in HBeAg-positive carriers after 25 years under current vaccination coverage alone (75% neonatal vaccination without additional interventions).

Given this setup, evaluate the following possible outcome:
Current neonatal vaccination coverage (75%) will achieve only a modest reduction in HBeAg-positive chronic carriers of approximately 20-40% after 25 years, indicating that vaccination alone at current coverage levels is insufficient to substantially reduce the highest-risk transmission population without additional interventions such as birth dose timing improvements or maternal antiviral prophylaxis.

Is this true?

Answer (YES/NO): NO